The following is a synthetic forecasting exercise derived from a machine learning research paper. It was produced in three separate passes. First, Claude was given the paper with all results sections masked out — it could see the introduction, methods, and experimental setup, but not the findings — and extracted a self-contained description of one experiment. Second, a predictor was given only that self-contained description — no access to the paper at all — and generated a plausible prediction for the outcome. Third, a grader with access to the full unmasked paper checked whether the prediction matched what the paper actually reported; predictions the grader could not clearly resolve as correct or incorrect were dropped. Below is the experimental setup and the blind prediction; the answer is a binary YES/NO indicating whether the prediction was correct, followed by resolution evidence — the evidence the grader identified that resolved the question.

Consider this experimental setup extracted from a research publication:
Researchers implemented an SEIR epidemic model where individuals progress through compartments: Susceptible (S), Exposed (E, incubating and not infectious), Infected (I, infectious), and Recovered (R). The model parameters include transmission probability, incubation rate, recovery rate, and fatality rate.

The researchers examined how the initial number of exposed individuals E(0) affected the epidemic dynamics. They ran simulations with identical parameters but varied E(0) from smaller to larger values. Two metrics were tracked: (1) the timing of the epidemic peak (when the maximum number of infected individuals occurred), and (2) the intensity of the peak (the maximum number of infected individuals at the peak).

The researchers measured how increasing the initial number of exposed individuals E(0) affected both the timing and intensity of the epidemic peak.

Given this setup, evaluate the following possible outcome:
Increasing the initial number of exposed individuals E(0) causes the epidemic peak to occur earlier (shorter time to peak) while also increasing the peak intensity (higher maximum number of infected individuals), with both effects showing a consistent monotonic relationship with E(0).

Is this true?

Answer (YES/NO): NO